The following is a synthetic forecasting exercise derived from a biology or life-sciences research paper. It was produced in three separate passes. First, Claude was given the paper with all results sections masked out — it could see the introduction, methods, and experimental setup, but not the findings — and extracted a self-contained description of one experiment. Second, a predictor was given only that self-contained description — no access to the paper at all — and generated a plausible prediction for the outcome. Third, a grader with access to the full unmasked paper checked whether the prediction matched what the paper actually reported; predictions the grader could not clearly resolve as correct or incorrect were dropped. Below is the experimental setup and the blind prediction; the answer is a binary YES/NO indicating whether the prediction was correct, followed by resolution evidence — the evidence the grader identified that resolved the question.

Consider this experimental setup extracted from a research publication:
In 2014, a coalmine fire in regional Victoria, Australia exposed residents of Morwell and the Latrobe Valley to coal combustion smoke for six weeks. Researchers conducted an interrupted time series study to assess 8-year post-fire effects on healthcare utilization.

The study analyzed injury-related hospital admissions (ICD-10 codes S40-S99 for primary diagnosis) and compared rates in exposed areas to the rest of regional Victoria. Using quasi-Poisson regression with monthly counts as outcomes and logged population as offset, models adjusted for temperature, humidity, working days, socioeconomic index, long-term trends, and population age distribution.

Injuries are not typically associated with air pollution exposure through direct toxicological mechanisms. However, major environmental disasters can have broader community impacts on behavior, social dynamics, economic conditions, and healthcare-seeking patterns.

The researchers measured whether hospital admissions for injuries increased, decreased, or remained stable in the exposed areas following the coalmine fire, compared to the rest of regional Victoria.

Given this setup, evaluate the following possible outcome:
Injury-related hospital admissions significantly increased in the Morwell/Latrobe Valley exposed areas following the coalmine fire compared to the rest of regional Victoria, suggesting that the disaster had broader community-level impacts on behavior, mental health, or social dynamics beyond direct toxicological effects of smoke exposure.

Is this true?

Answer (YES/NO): YES